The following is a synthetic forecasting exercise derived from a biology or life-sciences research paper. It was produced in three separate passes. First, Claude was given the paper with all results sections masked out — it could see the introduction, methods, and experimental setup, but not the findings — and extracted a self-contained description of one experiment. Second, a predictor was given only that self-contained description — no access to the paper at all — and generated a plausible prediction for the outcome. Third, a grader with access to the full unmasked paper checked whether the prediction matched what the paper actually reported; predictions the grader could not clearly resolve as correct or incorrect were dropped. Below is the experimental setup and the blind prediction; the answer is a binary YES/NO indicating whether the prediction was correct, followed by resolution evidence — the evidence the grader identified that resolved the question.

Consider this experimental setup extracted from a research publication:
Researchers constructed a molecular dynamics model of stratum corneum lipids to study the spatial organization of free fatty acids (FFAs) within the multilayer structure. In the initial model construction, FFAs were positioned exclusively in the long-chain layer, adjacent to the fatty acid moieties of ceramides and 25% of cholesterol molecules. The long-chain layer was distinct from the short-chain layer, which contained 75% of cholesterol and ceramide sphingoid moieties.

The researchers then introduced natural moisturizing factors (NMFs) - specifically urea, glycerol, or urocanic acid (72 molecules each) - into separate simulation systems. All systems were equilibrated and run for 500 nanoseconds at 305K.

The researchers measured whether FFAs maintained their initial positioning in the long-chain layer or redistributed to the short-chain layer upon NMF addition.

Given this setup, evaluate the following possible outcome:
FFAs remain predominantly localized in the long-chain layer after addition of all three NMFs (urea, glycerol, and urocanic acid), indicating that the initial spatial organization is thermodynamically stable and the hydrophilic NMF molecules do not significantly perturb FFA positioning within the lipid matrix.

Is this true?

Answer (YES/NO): NO